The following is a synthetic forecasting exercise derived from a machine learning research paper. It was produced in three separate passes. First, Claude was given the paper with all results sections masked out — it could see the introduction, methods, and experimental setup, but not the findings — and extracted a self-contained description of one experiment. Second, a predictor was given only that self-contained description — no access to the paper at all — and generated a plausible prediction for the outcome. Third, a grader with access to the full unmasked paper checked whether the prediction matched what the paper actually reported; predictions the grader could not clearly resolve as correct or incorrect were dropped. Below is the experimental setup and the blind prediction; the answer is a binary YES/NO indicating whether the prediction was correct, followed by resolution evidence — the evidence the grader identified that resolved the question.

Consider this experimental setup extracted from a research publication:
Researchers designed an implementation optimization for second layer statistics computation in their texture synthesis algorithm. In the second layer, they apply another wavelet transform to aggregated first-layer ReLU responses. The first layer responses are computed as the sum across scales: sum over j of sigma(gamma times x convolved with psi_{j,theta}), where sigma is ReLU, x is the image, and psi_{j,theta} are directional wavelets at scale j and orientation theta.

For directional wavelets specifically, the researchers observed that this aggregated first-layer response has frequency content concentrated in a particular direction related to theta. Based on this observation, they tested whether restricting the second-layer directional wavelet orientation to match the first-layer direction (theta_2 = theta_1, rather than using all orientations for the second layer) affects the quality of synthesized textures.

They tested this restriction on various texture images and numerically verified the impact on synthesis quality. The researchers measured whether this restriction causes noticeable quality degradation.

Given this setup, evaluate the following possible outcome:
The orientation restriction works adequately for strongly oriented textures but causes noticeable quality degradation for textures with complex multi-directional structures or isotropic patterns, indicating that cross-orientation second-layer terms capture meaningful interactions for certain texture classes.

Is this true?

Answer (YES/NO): NO